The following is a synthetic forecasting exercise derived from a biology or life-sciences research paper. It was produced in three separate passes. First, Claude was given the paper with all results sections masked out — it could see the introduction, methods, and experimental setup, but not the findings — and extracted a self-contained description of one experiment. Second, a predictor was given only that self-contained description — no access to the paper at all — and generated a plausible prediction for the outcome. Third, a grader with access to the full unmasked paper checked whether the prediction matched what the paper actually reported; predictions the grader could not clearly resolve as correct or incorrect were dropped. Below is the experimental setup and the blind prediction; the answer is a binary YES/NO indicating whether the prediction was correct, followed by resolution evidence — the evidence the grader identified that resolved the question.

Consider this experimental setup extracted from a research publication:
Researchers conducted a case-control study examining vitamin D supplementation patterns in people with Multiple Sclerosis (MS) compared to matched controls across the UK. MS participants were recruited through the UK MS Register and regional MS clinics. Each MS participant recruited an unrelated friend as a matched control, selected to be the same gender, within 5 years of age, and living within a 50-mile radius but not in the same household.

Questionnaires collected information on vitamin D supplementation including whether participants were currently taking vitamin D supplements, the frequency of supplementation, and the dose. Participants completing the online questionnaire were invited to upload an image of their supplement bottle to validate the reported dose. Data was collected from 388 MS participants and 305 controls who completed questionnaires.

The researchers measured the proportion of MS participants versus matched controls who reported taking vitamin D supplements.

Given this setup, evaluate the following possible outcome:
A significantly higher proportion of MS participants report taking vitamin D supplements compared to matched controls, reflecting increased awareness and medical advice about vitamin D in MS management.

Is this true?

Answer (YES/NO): YES